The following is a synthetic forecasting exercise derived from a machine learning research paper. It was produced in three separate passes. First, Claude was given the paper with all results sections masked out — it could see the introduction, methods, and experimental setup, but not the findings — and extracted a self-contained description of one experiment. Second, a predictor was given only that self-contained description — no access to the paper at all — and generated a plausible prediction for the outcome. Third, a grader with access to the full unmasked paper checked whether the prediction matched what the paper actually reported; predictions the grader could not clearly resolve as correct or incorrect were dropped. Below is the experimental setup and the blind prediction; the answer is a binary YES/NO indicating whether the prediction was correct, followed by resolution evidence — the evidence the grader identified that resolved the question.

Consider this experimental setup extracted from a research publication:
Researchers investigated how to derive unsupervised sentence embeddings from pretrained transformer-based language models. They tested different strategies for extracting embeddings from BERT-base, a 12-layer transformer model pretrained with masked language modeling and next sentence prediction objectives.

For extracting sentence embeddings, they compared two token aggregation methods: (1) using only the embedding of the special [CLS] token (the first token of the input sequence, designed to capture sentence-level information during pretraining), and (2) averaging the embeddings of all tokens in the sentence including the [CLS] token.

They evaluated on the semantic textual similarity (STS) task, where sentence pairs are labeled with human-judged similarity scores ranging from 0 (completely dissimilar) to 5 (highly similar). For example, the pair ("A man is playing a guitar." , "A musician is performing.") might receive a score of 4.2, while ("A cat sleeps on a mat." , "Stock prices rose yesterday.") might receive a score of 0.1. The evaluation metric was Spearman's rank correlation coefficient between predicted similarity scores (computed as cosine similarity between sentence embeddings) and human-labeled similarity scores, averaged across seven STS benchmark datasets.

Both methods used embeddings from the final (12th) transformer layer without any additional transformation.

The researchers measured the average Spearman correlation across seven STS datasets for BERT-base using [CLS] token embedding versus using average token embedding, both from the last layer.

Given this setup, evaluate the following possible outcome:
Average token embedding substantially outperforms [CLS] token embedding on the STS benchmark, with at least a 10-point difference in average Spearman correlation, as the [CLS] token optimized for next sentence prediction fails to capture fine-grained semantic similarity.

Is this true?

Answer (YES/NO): YES